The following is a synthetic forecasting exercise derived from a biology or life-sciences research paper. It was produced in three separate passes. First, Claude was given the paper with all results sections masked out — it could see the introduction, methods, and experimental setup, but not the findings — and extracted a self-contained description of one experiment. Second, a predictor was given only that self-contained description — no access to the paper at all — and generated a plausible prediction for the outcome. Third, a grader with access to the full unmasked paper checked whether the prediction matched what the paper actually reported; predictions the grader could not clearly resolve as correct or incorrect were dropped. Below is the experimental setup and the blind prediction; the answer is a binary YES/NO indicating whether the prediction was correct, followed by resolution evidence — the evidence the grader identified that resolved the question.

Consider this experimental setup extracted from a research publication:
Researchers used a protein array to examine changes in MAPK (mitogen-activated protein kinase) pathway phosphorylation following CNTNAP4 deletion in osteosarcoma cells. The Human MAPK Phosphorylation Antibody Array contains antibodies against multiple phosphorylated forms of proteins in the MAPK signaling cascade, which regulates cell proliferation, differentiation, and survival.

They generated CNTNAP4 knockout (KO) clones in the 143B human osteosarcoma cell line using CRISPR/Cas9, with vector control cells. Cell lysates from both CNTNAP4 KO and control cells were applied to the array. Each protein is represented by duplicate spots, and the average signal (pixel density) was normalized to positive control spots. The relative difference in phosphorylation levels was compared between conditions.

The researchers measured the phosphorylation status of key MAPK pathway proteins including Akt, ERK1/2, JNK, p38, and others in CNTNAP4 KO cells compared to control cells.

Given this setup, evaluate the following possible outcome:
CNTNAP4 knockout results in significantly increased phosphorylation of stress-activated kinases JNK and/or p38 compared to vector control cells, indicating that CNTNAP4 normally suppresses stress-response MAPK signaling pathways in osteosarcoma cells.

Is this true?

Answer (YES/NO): NO